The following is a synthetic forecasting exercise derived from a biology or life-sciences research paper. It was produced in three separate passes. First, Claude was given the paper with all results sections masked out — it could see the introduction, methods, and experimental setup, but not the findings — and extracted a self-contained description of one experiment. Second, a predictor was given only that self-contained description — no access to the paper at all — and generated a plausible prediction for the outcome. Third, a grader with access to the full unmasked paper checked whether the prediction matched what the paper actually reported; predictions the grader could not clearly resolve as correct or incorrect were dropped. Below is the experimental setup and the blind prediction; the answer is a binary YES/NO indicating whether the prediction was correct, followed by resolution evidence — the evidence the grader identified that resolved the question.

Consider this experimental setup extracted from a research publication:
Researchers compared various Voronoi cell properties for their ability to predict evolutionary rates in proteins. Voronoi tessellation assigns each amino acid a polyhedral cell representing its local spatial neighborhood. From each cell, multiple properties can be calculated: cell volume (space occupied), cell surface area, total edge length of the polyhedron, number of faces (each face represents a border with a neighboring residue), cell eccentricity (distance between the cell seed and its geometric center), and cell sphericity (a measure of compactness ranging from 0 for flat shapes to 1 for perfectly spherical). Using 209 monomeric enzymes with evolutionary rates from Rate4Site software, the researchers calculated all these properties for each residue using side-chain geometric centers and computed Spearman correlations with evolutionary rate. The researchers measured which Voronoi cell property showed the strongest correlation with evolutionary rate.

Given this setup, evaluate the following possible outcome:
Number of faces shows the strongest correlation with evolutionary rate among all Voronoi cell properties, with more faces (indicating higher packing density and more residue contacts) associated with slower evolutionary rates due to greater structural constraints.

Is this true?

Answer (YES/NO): NO